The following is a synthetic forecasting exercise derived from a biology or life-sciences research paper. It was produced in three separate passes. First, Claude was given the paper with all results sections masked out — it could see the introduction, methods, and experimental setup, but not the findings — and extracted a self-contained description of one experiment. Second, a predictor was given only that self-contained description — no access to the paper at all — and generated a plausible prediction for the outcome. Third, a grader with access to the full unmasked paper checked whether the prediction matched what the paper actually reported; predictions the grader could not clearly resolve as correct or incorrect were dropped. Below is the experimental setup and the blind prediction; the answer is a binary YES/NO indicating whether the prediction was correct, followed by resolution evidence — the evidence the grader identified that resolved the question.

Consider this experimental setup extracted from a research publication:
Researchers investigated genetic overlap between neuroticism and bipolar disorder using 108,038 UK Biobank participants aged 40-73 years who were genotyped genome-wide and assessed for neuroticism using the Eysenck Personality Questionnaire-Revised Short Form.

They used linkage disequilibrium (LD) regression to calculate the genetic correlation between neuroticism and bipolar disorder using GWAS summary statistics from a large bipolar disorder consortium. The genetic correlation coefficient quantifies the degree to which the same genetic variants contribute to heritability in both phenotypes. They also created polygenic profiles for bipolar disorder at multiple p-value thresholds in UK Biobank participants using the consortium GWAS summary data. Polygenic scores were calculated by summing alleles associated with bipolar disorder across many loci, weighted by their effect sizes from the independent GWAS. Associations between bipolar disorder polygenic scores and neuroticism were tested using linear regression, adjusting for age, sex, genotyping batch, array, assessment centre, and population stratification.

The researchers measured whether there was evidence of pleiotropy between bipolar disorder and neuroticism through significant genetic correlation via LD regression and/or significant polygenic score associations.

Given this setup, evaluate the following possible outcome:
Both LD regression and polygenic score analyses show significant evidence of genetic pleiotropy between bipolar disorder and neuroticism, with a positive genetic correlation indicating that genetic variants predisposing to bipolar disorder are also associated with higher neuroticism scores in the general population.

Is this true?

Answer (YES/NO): NO